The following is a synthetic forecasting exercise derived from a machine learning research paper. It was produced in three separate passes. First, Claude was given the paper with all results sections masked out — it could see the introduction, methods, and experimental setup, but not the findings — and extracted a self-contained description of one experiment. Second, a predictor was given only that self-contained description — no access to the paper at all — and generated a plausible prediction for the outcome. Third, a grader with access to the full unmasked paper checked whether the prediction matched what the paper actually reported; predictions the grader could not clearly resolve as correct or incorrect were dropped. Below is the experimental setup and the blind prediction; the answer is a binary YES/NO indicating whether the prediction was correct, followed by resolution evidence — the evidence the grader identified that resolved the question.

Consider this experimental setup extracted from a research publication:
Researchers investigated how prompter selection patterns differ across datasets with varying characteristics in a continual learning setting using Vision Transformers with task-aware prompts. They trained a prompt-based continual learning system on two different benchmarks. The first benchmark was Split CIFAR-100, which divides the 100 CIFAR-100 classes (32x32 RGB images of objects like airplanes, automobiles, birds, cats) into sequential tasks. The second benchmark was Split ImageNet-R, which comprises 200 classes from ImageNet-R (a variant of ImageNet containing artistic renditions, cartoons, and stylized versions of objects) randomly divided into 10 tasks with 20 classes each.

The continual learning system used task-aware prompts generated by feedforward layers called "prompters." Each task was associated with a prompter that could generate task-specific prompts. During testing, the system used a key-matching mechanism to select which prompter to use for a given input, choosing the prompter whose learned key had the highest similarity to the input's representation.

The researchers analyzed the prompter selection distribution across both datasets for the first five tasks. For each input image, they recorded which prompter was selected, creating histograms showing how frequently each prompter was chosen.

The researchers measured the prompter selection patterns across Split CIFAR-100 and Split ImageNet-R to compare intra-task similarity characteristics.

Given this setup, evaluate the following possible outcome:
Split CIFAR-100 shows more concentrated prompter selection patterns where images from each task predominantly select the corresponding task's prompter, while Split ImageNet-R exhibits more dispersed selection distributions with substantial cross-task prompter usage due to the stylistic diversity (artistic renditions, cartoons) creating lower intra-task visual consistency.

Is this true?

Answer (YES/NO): NO